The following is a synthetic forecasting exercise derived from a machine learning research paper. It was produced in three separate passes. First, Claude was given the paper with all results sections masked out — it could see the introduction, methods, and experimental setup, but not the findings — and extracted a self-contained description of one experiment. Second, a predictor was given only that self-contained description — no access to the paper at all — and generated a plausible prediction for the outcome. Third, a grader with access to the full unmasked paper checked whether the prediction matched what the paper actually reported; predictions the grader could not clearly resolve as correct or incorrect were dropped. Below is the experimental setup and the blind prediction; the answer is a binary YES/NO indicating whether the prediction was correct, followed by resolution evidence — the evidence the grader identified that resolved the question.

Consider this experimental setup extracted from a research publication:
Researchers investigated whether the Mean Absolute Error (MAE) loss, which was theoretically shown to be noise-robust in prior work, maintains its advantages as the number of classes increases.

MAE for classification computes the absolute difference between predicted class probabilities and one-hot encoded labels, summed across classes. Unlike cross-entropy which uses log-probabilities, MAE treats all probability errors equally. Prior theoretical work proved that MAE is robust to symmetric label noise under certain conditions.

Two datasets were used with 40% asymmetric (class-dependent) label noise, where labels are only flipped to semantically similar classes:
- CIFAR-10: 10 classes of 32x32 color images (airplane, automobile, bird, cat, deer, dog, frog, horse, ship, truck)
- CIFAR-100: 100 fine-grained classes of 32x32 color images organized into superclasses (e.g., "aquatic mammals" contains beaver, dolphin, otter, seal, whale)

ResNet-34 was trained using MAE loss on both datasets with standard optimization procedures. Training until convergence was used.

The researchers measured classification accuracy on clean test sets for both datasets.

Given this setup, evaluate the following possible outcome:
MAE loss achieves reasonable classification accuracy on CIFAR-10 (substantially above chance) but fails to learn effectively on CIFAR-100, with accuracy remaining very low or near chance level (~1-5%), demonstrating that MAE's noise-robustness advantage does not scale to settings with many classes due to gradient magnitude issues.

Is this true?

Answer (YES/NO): NO